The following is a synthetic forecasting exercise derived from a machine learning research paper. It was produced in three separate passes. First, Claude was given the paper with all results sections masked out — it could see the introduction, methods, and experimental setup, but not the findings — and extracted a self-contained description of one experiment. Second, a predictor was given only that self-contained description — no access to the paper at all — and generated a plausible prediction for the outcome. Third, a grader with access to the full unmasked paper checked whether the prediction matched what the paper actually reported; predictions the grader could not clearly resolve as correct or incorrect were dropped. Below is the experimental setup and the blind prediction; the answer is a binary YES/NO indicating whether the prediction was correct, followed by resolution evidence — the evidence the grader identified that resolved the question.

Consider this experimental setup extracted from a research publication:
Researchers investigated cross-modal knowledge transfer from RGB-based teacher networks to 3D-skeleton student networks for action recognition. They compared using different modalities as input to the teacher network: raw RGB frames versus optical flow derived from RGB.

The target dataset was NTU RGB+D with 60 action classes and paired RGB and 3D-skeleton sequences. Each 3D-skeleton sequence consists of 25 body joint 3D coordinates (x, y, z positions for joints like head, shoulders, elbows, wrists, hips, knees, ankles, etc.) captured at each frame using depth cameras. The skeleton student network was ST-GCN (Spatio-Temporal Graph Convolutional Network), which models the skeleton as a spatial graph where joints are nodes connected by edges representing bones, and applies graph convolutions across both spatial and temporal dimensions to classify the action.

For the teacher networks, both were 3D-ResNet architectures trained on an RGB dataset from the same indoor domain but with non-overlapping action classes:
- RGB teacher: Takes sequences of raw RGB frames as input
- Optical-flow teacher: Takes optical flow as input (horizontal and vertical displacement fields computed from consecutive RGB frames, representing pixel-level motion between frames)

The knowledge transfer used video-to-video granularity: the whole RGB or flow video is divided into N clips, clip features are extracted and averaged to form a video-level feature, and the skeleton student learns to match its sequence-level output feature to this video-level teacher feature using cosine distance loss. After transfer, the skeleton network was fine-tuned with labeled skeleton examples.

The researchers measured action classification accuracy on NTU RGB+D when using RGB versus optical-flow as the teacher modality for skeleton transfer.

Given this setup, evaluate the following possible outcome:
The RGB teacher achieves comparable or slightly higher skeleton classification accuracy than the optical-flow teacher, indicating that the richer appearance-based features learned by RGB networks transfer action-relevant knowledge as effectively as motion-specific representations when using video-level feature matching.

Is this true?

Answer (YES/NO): NO